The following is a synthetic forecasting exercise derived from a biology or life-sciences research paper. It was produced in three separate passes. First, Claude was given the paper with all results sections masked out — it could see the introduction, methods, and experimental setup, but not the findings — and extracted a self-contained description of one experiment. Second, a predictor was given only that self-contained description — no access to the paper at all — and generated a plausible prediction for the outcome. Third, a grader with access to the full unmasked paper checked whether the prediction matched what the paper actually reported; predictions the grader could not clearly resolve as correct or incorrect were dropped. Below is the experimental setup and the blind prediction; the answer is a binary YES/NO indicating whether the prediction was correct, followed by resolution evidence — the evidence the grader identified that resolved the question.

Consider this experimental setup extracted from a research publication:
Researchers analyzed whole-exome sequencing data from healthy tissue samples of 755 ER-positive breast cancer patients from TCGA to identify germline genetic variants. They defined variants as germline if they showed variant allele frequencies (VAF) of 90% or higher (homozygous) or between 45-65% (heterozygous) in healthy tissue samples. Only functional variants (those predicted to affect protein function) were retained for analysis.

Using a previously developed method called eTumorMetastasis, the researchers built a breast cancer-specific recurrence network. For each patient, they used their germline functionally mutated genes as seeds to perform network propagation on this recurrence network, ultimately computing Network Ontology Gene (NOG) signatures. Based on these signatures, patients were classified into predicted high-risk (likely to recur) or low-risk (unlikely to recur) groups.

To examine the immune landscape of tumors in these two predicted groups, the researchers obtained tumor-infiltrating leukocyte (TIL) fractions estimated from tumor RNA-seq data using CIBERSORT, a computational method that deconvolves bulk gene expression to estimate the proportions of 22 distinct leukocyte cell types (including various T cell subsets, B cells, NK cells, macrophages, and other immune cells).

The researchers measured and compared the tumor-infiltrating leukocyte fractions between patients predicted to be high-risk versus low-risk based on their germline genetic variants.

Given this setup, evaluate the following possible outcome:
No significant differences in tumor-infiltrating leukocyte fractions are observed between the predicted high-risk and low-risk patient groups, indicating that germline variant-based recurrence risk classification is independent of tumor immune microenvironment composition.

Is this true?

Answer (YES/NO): NO